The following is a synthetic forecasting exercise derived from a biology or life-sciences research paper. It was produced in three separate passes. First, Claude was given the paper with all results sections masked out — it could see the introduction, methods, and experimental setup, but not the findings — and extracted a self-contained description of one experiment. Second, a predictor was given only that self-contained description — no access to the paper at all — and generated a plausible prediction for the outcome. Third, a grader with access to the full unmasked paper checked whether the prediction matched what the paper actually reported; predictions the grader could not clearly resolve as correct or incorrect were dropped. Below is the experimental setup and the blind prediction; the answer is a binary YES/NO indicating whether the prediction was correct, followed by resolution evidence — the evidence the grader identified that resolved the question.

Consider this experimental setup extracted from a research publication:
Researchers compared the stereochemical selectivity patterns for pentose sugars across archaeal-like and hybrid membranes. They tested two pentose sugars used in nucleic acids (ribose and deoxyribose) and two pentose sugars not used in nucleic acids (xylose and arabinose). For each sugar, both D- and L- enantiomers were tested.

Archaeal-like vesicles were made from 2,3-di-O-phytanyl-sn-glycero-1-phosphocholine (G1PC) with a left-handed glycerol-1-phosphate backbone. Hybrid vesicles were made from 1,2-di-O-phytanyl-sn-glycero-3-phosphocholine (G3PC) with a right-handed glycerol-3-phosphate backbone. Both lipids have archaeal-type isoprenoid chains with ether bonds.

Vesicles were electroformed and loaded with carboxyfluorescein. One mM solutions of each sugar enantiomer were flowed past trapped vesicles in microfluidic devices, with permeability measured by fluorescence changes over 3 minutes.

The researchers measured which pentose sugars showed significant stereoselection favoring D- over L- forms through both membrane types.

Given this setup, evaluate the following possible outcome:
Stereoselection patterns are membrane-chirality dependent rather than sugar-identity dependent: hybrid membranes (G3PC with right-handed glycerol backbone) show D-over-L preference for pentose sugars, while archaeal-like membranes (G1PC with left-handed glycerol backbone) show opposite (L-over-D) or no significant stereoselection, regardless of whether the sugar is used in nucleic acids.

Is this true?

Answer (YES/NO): NO